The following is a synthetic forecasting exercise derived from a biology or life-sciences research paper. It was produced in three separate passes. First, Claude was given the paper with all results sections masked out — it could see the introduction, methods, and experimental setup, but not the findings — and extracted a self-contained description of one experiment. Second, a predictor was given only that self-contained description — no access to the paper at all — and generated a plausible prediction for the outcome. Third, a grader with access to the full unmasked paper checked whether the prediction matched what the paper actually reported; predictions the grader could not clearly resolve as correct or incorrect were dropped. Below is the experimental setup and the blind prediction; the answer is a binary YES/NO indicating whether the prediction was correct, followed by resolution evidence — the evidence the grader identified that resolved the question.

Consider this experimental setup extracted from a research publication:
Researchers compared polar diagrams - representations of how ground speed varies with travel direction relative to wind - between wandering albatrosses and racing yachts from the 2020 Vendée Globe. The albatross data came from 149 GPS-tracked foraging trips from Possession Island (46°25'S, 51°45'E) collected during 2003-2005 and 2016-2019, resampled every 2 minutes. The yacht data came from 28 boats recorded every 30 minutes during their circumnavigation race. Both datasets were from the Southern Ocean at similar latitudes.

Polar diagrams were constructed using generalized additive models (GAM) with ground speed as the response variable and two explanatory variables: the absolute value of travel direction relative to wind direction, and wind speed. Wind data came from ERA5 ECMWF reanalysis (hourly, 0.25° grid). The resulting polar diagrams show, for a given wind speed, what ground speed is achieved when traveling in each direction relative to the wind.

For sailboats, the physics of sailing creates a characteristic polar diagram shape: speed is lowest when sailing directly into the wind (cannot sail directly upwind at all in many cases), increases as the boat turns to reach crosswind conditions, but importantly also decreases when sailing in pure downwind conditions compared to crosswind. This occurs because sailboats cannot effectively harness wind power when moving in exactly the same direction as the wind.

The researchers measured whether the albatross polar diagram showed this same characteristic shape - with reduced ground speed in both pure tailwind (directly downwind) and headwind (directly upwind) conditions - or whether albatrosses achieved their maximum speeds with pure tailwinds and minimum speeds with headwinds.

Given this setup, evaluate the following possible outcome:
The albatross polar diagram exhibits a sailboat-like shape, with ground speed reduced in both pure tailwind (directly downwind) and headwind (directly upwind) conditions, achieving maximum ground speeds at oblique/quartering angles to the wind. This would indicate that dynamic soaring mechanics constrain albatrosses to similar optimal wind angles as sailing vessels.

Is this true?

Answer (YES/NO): YES